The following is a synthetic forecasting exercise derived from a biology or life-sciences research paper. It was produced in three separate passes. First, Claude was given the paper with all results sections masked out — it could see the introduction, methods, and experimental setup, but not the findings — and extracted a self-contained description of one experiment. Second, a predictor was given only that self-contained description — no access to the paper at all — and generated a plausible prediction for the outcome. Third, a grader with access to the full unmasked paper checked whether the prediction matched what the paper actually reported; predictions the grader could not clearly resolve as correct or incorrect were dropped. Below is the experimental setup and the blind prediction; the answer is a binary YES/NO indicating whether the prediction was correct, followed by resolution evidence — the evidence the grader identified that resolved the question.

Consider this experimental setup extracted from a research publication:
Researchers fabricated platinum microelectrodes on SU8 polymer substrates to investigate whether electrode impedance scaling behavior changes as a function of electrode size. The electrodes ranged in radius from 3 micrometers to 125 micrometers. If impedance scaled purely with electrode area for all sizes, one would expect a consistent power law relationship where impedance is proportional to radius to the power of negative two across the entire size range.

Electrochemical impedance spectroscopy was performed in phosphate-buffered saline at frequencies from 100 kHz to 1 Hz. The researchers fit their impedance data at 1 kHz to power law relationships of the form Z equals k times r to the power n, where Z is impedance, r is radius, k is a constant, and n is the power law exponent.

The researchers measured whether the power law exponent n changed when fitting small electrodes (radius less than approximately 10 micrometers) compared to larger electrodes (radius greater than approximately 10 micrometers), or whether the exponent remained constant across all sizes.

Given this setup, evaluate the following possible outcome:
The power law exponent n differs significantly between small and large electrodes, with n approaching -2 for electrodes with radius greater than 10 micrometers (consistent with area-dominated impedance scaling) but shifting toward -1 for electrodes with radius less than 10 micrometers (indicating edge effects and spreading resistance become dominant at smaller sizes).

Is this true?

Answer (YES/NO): NO